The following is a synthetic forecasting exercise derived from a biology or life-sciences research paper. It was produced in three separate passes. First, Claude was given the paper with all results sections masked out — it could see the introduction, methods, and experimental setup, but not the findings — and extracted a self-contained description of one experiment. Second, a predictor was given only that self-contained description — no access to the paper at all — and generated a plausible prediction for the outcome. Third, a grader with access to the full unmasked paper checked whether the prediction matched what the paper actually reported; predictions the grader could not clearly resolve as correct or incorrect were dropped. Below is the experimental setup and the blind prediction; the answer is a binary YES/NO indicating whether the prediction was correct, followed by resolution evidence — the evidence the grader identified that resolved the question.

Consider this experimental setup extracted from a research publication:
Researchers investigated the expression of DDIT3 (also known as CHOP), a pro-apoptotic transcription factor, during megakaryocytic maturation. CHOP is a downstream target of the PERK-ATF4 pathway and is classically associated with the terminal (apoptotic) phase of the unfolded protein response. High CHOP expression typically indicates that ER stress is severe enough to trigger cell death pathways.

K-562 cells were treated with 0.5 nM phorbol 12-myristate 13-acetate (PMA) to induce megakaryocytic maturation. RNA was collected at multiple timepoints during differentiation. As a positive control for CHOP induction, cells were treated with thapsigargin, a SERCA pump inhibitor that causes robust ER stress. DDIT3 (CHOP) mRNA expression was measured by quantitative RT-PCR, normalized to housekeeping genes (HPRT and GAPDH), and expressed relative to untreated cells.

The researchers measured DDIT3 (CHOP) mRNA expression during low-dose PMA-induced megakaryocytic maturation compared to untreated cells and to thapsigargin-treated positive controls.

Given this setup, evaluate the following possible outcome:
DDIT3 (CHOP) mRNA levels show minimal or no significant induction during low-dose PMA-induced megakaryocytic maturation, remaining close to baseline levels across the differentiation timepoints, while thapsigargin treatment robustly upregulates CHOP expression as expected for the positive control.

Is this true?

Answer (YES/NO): NO